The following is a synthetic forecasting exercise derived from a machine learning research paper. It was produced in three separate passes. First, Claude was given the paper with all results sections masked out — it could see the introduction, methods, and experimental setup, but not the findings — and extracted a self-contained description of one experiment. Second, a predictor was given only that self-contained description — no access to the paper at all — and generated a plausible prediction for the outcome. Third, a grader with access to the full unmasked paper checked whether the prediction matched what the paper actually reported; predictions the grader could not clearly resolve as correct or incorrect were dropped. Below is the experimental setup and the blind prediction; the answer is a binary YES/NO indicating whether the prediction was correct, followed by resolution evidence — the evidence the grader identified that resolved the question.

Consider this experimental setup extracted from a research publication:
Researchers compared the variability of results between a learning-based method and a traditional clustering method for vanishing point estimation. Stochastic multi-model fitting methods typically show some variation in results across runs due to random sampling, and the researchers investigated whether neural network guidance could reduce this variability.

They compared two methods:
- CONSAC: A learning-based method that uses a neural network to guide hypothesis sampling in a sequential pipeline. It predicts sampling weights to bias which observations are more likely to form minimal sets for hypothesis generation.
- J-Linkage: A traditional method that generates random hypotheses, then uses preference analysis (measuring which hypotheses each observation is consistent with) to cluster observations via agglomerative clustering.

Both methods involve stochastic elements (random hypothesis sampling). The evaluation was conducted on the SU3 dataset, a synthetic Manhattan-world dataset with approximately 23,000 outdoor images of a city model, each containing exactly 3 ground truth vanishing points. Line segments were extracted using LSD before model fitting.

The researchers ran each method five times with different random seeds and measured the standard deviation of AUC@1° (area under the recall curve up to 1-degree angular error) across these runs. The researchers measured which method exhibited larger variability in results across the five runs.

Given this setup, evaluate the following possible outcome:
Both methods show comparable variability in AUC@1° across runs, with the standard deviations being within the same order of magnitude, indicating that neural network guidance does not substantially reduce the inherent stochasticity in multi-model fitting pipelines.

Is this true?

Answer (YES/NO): NO